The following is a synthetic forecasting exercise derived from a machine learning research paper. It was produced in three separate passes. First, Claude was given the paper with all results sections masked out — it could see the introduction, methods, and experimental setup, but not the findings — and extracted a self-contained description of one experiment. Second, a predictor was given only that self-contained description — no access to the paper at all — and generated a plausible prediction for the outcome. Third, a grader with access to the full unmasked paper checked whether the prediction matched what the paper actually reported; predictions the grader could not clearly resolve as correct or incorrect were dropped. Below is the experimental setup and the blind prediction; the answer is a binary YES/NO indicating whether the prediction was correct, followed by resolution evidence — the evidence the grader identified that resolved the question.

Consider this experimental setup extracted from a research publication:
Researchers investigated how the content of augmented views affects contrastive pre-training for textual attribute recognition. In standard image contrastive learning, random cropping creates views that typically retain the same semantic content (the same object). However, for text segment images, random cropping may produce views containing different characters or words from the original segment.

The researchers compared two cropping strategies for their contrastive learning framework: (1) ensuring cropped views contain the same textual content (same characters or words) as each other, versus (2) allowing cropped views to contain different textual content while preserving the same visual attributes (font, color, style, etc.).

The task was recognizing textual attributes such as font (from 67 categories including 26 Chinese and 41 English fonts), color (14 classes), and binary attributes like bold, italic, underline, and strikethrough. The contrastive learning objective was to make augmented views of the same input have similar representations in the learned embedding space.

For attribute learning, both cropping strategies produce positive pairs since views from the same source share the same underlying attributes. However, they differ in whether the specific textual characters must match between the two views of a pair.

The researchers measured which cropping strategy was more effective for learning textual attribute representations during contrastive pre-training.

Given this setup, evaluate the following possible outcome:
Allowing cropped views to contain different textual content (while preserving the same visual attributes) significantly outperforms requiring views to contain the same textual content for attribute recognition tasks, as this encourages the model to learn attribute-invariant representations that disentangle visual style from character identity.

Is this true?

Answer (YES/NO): YES